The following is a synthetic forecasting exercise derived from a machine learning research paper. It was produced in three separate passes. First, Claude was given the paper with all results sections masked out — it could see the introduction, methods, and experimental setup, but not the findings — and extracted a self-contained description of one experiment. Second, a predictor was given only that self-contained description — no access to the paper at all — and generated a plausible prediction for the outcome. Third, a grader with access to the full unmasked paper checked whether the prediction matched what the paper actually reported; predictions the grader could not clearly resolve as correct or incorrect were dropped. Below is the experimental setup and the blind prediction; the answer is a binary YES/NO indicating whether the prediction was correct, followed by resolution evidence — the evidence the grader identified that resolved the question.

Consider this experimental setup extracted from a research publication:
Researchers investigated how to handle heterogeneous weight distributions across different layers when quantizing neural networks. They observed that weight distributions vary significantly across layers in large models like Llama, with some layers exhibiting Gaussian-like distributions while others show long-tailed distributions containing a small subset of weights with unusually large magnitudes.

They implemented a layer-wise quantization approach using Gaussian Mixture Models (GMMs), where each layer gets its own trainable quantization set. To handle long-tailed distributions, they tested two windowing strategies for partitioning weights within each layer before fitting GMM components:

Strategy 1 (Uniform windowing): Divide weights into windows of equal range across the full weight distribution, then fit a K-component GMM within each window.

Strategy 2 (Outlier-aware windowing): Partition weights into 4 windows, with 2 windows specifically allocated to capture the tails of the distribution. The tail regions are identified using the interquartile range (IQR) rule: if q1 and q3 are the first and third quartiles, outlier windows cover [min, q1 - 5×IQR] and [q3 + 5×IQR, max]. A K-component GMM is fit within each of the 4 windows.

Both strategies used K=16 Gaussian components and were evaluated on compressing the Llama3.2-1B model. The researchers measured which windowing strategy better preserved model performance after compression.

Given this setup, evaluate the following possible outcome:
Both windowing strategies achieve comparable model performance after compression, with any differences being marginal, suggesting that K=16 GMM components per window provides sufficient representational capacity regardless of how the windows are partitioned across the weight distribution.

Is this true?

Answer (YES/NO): NO